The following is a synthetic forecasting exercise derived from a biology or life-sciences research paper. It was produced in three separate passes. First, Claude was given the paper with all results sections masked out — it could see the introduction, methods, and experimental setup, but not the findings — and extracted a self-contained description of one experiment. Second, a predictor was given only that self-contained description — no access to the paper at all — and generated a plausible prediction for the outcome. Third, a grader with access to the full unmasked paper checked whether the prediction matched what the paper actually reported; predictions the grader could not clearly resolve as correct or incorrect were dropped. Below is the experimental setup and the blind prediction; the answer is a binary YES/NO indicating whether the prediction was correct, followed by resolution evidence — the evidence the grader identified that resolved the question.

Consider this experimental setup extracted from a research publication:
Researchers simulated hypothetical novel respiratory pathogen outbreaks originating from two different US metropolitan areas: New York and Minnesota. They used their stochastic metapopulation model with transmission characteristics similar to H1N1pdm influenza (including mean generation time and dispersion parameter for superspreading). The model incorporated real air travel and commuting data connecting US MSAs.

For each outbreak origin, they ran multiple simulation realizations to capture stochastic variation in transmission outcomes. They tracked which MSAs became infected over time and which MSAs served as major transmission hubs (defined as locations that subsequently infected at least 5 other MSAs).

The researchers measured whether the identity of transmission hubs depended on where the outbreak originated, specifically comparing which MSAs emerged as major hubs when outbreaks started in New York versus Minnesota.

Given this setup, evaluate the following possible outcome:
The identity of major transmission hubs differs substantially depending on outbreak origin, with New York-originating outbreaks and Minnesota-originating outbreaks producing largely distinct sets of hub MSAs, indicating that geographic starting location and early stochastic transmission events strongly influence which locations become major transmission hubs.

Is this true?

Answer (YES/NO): NO